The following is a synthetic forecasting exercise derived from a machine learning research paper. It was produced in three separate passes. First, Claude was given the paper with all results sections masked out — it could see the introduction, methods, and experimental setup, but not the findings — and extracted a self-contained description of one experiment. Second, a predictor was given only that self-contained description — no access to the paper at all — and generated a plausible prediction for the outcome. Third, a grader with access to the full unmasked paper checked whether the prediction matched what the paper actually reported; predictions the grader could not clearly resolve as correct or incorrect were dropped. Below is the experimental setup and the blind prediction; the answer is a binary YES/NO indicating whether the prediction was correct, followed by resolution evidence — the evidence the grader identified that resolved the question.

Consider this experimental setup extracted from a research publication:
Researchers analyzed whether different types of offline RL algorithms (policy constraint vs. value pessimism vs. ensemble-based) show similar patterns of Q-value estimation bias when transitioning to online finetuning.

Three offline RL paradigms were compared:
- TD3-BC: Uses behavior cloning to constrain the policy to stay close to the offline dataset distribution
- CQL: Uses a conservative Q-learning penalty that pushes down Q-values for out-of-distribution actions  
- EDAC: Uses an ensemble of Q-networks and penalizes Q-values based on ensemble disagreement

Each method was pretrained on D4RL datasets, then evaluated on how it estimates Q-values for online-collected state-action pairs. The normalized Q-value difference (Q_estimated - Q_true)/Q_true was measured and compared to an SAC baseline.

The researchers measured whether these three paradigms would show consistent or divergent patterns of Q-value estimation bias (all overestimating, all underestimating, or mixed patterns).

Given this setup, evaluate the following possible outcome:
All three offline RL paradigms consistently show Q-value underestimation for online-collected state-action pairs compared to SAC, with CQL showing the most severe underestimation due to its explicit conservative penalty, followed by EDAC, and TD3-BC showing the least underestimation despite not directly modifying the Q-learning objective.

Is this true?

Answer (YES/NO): NO